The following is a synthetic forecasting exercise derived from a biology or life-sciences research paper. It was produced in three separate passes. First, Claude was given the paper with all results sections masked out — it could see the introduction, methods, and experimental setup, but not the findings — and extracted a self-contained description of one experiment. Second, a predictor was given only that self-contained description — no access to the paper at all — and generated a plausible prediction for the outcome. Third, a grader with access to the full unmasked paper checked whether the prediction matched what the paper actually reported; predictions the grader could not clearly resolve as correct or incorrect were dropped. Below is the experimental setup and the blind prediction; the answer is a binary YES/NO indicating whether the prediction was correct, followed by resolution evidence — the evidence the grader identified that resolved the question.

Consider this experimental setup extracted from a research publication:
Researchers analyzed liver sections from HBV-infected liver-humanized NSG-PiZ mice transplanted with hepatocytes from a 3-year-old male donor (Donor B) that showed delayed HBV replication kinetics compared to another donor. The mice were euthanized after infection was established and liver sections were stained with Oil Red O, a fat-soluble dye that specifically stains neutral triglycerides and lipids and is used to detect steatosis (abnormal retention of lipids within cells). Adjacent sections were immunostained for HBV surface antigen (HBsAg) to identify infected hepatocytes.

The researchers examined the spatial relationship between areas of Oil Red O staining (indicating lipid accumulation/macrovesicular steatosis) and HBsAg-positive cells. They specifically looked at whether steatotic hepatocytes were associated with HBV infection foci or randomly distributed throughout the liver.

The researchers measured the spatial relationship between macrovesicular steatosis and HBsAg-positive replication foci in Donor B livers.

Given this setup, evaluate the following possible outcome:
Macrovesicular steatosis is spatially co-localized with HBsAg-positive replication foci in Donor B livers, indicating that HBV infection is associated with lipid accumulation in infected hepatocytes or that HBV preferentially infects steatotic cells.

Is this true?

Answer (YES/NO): YES